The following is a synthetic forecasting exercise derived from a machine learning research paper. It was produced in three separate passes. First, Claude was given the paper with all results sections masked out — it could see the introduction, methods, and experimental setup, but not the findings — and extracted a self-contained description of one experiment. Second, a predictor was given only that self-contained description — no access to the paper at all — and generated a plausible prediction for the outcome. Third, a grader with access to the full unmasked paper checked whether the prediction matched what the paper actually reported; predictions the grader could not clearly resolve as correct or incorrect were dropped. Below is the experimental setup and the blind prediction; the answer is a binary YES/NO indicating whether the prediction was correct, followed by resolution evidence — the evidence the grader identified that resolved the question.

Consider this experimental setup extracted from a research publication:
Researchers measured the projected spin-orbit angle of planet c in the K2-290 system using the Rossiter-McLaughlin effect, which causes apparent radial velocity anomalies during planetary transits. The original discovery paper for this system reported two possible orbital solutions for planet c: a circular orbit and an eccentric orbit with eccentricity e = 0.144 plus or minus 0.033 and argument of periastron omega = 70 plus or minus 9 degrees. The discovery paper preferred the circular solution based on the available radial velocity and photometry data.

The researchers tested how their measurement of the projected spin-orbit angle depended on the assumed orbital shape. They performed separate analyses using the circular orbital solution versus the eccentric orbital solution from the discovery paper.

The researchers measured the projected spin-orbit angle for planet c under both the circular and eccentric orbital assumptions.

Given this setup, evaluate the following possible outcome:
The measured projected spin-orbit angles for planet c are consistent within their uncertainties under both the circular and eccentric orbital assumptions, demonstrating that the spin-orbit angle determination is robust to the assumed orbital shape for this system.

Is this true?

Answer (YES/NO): YES